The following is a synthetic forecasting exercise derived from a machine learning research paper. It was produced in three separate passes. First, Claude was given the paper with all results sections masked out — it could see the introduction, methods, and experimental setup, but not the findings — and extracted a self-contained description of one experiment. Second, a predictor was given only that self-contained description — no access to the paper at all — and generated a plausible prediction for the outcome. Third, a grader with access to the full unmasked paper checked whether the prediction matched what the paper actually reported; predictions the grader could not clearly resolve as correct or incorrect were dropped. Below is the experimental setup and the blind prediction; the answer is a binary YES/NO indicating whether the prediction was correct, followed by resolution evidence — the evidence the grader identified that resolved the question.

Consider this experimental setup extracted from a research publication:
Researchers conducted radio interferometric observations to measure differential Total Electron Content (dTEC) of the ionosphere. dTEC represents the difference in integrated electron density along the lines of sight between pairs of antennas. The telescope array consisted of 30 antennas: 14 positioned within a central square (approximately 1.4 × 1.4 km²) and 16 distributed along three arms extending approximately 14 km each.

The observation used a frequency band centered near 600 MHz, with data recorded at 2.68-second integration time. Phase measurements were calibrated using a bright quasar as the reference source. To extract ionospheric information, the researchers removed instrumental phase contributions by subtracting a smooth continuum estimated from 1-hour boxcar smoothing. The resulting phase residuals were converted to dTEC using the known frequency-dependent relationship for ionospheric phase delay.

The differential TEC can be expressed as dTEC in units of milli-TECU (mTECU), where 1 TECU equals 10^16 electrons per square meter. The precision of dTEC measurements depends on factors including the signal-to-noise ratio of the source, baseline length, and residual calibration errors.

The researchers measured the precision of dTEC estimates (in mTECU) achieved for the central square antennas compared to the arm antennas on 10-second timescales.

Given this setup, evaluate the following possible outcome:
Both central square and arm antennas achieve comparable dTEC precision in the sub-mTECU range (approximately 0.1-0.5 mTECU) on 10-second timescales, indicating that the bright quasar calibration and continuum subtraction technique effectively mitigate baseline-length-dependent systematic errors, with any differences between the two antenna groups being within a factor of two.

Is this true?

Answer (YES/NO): NO